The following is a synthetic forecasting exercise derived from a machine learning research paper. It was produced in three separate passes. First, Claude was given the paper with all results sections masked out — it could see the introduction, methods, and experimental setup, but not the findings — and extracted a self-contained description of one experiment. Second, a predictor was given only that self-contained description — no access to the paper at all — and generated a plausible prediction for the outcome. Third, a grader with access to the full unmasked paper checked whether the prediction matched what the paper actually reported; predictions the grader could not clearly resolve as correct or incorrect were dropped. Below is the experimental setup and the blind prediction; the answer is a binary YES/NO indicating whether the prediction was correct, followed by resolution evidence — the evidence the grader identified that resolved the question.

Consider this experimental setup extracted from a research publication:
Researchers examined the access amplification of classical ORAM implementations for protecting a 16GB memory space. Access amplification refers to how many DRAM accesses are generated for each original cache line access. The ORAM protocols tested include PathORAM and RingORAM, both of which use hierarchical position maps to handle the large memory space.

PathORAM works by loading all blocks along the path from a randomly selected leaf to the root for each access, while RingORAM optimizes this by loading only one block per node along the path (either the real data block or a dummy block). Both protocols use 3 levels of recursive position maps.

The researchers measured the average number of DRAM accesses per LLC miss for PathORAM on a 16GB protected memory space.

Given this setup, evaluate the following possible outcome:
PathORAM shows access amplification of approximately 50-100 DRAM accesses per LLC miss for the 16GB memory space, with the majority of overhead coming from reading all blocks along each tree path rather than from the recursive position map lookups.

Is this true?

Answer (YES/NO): NO